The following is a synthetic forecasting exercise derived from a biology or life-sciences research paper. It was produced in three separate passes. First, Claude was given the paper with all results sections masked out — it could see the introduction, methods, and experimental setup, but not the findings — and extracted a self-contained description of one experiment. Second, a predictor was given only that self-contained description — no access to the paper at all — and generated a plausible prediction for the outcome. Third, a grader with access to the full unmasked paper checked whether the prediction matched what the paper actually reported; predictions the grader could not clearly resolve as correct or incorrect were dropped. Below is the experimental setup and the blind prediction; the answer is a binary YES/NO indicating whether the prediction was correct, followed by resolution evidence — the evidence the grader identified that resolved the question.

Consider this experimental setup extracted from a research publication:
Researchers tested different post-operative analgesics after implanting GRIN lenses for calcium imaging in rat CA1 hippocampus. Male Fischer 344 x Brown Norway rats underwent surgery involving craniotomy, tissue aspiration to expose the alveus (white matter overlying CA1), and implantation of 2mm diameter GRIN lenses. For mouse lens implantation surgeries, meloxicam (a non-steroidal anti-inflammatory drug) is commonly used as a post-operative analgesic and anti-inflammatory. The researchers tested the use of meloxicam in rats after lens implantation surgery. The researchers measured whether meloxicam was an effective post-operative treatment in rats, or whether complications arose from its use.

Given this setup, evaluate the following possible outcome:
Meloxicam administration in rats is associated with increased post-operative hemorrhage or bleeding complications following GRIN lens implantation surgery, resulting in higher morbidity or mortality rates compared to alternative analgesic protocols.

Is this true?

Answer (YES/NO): NO